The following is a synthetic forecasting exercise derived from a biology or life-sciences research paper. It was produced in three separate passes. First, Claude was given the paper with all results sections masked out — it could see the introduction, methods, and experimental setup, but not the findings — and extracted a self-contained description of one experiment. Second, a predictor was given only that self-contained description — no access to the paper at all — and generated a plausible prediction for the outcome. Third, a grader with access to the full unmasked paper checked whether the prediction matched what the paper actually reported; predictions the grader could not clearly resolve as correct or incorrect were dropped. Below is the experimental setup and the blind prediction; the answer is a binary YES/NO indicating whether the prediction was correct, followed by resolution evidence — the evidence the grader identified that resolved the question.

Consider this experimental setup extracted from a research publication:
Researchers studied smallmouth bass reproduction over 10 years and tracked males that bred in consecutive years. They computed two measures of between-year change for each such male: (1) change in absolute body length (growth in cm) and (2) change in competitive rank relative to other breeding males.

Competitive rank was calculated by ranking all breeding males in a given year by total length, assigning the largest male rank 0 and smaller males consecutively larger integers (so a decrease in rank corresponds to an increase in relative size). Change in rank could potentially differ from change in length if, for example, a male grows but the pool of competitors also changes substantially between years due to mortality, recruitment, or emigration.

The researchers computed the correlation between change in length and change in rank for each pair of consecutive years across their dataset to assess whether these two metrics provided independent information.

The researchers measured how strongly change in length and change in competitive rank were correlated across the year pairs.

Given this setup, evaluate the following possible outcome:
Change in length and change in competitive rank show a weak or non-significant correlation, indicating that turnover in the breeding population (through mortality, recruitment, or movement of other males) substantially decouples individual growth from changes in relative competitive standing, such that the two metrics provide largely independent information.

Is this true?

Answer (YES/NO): NO